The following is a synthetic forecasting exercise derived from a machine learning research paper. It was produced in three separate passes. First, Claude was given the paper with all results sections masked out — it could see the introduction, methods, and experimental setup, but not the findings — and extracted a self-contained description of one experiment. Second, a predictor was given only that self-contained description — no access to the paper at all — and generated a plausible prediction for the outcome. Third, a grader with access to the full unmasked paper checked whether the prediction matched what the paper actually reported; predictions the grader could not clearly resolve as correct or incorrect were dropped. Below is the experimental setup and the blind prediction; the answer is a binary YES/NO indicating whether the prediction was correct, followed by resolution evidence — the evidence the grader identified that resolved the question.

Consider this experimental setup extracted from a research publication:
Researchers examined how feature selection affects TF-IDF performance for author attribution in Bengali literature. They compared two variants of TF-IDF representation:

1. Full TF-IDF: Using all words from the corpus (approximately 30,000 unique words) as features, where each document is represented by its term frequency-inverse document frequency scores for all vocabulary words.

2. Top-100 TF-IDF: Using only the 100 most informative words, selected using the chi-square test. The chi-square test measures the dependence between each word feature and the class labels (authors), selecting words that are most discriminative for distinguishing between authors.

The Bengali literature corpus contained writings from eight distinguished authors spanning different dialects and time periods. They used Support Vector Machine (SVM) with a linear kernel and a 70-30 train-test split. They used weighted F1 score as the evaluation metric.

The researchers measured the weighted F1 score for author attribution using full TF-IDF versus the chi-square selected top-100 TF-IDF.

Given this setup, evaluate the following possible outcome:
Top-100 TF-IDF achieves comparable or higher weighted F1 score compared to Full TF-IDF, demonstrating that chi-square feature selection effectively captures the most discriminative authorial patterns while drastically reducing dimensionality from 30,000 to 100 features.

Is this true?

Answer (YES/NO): YES